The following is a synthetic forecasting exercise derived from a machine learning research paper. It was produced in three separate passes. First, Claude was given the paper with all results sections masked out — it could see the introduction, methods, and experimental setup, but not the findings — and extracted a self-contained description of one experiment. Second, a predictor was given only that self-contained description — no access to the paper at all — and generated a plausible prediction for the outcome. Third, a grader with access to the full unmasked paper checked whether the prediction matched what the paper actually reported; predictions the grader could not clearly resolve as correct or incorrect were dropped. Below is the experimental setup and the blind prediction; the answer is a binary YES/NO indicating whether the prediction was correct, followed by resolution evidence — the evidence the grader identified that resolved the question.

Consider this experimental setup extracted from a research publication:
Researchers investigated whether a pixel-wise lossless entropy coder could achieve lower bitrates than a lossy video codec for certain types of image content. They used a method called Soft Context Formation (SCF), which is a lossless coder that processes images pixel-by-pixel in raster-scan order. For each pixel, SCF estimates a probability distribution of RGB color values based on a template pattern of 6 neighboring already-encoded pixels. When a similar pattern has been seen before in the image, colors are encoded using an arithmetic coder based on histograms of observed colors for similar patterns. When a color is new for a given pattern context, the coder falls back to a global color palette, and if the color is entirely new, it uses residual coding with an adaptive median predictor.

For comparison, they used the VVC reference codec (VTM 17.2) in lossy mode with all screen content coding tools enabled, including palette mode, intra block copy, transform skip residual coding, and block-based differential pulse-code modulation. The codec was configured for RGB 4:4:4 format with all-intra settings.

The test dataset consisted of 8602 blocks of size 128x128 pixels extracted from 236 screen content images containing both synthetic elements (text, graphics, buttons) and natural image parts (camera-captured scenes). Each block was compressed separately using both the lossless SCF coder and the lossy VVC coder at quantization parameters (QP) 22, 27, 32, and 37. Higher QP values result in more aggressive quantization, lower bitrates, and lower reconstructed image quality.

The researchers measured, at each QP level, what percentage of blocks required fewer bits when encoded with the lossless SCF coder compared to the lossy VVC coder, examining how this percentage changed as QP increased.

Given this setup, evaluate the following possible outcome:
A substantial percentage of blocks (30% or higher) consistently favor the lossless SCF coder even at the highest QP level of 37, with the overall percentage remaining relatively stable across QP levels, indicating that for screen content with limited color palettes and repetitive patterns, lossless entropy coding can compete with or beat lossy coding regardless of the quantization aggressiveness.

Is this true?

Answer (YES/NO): NO